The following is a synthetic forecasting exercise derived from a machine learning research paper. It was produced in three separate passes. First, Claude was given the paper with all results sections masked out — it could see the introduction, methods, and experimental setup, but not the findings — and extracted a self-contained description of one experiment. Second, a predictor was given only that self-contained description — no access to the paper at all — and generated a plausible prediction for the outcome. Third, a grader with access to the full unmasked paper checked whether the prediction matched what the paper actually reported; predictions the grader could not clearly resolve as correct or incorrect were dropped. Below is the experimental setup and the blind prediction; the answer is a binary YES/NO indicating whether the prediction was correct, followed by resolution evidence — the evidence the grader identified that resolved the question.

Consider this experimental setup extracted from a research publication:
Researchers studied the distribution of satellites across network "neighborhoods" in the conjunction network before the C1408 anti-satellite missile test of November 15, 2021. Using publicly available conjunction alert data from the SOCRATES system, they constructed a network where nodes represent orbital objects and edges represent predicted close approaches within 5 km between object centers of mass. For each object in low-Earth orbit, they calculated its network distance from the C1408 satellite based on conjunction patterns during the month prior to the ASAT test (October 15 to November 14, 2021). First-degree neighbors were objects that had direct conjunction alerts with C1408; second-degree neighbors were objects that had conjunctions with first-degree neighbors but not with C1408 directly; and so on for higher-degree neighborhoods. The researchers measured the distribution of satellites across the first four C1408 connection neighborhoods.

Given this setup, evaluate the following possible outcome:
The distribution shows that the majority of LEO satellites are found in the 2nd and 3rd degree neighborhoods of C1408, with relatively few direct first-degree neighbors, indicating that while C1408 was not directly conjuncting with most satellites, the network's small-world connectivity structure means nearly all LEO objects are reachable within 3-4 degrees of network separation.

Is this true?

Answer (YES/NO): YES